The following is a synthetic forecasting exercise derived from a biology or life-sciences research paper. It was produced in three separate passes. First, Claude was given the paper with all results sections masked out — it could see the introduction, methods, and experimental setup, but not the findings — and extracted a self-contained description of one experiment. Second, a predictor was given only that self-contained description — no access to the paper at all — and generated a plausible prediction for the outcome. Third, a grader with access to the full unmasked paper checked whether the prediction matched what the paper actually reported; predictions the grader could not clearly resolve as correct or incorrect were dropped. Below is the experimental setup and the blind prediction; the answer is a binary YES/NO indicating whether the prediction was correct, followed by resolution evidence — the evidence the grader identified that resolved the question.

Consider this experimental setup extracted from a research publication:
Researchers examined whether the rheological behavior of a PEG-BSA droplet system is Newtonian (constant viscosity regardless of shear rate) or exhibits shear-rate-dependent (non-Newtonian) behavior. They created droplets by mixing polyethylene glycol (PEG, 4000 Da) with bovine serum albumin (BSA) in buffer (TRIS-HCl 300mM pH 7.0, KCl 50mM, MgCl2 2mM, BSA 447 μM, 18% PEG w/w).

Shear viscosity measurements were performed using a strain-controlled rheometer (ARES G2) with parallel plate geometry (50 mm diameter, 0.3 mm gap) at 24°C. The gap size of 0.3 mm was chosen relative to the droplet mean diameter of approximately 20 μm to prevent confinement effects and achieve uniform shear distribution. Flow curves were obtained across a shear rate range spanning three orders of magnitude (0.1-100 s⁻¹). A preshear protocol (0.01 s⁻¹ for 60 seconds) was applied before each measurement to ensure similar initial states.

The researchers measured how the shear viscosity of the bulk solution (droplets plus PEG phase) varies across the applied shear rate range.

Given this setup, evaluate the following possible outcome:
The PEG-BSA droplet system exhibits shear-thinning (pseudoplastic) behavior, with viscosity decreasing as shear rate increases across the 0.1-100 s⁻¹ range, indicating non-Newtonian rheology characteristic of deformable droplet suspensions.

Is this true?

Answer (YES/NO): YES